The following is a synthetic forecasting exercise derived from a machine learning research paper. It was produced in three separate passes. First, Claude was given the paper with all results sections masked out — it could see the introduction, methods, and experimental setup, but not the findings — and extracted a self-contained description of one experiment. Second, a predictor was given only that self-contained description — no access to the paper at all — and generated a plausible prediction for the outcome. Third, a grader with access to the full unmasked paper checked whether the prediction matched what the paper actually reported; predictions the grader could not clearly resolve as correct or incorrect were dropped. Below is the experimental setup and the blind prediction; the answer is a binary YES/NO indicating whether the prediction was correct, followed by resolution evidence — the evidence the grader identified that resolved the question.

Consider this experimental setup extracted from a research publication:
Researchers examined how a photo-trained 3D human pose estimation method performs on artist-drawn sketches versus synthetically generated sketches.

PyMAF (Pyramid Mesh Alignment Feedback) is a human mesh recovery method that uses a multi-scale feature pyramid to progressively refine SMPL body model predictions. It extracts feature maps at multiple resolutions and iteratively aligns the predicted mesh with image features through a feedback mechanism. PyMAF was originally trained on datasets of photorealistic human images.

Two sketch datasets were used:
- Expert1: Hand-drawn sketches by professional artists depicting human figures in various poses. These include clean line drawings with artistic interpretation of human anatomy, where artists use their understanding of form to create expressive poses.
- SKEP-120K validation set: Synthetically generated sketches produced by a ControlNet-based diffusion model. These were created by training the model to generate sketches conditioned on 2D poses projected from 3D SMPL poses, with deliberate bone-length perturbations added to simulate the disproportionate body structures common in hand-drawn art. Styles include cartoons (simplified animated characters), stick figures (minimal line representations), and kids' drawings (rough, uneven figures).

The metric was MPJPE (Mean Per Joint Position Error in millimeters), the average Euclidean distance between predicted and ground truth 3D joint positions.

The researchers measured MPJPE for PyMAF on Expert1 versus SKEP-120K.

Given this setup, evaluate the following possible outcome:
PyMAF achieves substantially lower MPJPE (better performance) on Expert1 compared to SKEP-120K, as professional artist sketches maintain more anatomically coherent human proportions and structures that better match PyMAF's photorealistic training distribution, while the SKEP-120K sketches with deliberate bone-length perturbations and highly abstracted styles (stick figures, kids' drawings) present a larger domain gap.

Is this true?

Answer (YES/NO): NO